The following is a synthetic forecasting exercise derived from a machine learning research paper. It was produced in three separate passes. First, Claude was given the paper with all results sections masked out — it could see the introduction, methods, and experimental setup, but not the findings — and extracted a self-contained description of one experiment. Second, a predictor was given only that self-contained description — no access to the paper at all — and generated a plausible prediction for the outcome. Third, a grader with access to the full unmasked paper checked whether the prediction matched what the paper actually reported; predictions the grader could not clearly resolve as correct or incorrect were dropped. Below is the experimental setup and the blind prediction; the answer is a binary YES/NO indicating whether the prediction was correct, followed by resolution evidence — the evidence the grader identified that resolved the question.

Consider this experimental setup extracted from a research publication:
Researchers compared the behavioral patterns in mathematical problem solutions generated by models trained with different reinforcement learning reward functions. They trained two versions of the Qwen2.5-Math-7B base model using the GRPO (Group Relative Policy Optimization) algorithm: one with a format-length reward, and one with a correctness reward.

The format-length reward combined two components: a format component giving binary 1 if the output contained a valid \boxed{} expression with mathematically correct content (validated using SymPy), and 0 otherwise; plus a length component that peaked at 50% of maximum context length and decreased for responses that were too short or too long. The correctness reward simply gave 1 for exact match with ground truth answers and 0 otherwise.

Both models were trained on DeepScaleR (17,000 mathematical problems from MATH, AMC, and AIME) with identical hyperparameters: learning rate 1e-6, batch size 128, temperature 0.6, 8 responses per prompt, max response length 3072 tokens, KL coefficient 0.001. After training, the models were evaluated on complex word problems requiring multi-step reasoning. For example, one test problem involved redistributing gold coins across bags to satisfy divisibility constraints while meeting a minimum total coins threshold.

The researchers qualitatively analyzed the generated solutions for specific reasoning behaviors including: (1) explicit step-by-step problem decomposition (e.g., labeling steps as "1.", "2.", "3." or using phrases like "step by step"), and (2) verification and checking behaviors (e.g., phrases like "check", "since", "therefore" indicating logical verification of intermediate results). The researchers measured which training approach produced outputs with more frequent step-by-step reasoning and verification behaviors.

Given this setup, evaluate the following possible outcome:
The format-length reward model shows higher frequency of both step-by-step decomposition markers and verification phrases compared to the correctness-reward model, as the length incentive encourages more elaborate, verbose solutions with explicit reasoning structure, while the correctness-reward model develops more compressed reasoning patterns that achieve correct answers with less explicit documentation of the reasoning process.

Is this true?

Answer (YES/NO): YES